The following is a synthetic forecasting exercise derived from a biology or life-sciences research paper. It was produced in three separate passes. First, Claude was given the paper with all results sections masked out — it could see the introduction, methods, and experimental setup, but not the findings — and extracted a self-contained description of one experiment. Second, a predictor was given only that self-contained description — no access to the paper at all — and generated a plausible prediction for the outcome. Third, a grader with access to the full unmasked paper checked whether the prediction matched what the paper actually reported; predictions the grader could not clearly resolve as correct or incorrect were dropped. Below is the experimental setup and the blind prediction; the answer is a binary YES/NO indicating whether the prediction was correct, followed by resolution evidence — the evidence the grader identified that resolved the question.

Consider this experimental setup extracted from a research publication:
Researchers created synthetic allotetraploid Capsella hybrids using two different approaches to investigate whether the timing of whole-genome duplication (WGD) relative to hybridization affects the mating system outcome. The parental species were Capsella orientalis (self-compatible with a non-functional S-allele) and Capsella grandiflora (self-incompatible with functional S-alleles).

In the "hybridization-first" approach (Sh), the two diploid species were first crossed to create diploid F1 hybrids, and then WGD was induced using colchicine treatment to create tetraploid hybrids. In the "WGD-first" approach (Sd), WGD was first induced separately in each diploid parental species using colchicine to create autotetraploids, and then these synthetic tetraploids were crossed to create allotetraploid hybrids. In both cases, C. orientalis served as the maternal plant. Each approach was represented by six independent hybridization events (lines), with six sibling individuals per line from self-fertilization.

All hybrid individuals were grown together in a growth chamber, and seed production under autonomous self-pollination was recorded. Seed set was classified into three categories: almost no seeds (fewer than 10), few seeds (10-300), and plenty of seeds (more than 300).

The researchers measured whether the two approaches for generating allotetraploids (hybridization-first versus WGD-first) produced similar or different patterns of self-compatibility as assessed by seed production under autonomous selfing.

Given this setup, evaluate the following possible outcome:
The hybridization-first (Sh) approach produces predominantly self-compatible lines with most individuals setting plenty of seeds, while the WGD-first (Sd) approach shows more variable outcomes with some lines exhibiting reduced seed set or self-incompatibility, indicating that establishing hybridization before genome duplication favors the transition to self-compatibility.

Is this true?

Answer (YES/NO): NO